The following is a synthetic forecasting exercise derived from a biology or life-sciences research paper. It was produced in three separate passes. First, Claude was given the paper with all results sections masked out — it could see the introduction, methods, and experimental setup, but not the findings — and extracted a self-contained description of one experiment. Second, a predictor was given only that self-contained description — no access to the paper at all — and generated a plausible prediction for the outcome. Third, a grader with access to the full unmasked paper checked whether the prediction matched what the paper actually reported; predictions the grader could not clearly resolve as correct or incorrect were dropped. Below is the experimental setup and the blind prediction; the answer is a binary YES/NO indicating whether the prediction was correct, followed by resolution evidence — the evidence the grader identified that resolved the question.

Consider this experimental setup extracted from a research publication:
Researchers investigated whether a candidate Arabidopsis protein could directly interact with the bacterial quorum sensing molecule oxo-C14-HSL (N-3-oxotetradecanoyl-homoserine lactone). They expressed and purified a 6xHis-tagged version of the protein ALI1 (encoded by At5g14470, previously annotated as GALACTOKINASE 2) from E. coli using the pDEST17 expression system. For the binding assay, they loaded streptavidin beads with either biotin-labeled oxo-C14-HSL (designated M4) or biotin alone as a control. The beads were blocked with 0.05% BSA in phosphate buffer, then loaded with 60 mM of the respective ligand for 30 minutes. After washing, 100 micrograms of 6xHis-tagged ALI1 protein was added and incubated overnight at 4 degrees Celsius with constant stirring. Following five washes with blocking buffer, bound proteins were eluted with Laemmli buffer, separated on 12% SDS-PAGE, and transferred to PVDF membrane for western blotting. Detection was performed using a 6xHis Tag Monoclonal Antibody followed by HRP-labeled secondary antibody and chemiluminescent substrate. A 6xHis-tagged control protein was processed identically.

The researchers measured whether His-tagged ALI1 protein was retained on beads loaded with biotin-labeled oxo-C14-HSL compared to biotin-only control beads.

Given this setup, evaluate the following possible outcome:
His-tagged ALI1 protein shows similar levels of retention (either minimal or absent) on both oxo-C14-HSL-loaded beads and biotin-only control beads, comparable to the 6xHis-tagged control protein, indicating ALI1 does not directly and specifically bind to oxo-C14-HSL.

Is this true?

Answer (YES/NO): NO